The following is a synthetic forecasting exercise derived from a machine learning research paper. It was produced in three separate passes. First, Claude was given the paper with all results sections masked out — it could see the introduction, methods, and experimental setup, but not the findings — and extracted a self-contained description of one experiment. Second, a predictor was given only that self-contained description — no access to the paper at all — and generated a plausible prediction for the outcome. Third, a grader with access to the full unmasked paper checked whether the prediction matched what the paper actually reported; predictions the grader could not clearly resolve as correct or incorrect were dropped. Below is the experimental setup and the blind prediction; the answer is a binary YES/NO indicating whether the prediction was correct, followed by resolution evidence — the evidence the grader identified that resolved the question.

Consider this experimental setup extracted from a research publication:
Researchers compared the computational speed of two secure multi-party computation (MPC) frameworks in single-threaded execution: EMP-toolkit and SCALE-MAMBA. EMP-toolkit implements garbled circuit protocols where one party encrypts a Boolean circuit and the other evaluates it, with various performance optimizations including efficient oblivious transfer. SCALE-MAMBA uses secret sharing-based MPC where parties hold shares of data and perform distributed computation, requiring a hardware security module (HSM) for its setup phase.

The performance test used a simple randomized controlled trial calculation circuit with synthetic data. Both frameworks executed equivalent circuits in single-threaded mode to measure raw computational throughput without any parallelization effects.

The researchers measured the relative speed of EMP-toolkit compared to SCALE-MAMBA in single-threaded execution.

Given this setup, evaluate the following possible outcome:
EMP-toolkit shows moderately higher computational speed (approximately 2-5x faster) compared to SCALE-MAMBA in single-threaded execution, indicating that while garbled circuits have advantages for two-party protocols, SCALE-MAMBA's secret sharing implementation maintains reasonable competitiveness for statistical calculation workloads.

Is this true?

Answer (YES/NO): NO